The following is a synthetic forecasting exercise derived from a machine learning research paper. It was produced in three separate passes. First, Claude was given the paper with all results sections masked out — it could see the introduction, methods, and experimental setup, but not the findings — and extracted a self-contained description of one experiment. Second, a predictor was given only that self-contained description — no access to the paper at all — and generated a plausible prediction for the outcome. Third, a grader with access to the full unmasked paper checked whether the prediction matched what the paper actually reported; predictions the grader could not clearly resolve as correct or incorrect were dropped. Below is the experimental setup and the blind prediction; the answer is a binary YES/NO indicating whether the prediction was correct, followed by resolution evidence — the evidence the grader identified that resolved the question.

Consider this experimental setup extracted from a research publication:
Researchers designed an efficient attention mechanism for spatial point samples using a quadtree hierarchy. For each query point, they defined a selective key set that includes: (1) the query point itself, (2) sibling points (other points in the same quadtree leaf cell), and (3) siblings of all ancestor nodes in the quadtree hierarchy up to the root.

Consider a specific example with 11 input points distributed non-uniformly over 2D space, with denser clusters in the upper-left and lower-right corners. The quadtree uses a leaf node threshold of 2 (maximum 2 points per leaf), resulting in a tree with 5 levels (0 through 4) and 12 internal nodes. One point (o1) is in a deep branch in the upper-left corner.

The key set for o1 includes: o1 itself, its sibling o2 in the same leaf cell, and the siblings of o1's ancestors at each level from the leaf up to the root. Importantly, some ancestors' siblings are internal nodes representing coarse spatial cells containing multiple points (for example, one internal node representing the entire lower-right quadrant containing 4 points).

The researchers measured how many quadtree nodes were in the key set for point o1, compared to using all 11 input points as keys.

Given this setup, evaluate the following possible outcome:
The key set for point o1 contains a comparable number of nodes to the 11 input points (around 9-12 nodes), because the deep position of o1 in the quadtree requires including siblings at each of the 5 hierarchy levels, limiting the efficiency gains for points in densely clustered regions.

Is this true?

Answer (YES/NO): NO